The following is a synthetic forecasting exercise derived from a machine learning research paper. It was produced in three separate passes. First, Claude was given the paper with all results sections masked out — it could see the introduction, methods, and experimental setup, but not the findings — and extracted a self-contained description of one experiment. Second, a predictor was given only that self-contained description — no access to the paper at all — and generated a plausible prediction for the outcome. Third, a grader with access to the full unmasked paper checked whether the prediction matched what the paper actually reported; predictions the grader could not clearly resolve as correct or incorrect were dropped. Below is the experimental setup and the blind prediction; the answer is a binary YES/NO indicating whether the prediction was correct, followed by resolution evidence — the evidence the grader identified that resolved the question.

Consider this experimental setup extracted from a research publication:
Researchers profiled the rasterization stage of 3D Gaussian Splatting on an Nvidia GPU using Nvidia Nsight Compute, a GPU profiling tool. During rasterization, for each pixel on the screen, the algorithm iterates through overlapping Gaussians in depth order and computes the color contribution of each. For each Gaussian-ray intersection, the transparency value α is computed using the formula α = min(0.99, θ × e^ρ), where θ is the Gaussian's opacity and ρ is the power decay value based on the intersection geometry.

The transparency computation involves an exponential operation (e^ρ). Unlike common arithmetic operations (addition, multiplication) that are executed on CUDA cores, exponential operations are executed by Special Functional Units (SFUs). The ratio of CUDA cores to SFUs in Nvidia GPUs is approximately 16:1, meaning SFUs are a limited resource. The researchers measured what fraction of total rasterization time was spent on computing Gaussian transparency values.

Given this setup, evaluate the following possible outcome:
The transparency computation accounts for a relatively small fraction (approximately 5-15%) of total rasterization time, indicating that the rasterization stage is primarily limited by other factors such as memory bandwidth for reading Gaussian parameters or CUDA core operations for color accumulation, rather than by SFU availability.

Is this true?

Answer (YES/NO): NO